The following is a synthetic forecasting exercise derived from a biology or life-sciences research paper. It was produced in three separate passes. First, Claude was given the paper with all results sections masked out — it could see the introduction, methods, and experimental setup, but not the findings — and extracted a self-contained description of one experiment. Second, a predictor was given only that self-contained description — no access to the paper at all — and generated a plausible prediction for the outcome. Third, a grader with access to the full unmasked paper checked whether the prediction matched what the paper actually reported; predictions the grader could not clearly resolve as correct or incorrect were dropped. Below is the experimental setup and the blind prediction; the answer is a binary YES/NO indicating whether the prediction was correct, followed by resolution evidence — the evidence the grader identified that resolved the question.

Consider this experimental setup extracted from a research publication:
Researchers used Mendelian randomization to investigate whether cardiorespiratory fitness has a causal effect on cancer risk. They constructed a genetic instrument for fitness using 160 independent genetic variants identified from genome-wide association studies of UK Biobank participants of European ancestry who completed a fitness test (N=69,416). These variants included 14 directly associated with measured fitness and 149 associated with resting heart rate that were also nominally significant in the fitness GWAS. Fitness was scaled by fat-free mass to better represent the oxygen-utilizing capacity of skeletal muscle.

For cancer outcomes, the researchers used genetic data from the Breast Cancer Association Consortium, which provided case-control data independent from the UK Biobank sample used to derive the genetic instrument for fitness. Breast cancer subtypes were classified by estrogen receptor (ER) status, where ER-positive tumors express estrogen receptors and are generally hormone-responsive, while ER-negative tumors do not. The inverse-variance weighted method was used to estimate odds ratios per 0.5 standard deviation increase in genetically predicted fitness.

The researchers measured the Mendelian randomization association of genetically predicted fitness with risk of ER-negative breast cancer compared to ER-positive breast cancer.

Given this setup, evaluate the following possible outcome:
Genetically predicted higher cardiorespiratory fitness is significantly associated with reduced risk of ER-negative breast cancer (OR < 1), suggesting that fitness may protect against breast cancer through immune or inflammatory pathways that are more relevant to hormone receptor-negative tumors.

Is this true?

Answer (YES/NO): YES